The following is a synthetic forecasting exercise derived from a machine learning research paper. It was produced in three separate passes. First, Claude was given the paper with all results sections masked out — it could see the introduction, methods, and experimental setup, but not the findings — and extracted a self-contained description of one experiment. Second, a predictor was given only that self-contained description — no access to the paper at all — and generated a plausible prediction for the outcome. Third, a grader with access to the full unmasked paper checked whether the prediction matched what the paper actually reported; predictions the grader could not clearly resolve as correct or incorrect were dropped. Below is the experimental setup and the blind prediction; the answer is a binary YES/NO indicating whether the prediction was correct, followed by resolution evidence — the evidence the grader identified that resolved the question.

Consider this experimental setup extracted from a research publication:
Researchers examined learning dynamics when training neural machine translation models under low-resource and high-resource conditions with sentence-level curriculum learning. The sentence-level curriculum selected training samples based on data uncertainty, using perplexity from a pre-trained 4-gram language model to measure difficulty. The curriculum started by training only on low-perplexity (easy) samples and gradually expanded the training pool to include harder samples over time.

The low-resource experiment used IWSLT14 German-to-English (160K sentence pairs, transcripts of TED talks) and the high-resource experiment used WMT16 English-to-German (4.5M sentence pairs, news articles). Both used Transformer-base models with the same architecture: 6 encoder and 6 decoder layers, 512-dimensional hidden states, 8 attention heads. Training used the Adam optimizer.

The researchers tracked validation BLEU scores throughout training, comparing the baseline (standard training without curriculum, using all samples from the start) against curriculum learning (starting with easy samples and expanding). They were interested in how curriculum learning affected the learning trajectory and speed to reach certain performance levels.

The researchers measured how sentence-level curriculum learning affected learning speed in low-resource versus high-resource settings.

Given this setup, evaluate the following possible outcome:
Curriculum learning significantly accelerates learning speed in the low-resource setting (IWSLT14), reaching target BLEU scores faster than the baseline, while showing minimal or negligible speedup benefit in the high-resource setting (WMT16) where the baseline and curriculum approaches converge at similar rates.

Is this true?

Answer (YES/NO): NO